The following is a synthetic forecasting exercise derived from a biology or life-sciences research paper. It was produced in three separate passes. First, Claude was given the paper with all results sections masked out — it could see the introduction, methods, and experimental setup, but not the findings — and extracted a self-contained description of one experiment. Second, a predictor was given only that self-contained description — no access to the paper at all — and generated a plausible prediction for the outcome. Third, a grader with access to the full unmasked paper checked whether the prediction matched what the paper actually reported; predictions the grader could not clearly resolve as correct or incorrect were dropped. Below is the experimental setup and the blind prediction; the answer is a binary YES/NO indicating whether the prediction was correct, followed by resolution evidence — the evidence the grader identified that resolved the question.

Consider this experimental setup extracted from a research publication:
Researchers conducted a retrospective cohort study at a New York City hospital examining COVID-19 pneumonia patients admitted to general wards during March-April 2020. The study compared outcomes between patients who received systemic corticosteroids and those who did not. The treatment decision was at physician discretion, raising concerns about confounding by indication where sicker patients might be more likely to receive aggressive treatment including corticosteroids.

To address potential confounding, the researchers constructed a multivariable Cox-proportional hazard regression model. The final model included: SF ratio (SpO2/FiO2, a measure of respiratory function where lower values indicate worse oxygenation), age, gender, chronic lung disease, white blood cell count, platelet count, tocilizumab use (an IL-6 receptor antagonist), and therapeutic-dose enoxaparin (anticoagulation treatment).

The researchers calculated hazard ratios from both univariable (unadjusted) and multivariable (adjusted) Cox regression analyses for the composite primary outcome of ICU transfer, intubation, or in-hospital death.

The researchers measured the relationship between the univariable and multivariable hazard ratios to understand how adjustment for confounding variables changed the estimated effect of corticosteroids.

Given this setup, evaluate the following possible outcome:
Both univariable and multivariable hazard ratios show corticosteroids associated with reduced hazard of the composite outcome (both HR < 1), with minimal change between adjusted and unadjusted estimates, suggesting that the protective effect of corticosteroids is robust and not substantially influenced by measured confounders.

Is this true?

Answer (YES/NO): NO